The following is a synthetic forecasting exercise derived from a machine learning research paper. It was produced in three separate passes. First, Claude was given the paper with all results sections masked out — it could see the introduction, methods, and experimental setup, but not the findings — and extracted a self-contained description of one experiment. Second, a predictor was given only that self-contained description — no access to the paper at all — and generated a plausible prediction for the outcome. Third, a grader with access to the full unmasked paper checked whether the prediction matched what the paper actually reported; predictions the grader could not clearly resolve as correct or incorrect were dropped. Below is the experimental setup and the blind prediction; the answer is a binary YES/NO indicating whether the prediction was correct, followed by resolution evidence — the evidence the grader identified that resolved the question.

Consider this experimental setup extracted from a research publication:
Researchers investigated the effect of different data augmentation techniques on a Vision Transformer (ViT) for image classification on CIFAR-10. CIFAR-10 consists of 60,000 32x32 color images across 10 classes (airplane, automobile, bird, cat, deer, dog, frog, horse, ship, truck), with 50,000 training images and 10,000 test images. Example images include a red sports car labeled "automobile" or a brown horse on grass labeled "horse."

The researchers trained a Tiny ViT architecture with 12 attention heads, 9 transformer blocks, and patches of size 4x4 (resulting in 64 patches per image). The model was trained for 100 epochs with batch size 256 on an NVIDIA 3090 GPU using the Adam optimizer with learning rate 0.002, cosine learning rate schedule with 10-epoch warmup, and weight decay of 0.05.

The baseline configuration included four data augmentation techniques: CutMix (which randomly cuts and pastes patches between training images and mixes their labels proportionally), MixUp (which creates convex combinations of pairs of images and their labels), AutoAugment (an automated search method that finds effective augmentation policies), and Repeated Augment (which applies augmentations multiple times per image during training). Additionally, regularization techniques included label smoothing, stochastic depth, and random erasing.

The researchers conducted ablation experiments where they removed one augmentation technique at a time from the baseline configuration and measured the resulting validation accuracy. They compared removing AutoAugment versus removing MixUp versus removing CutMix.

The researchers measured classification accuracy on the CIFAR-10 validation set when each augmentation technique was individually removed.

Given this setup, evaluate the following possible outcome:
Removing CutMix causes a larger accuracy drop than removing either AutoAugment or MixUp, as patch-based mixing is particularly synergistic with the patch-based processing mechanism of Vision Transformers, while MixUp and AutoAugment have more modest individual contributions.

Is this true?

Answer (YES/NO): NO